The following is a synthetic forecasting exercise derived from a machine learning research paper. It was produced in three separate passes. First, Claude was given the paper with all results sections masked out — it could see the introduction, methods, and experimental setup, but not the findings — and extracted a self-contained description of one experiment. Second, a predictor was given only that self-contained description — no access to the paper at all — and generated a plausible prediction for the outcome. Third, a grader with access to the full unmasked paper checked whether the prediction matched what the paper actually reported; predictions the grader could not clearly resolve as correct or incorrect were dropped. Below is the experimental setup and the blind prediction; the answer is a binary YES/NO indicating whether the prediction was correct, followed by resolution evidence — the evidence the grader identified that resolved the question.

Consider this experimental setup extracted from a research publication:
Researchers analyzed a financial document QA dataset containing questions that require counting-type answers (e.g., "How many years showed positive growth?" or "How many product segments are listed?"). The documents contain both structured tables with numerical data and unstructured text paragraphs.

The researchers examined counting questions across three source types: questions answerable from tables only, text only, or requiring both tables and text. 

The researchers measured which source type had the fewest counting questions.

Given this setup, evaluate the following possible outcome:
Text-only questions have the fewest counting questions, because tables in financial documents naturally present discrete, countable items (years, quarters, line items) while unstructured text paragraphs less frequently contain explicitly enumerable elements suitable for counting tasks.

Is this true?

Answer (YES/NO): YES